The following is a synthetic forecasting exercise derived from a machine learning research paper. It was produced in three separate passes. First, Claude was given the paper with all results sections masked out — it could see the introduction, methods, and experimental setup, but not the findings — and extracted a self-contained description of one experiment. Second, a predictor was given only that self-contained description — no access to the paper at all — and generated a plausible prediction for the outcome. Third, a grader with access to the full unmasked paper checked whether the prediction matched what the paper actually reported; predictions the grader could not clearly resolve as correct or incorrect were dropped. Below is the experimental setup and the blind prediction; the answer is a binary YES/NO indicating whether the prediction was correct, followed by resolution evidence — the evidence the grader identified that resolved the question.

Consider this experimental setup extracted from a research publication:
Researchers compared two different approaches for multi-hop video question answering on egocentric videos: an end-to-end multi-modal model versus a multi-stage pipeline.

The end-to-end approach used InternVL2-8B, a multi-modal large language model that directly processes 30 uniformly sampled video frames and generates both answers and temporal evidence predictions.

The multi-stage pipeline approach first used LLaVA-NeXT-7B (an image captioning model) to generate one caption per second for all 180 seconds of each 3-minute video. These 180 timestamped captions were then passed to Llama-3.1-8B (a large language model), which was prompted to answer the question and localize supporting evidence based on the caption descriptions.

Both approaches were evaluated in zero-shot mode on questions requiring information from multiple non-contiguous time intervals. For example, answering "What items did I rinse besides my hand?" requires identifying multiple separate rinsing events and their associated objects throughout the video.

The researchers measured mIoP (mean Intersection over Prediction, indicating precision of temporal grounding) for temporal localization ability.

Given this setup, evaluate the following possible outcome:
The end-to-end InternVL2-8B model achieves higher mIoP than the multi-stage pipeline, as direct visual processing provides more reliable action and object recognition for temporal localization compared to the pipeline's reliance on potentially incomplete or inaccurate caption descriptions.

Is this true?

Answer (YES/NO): NO